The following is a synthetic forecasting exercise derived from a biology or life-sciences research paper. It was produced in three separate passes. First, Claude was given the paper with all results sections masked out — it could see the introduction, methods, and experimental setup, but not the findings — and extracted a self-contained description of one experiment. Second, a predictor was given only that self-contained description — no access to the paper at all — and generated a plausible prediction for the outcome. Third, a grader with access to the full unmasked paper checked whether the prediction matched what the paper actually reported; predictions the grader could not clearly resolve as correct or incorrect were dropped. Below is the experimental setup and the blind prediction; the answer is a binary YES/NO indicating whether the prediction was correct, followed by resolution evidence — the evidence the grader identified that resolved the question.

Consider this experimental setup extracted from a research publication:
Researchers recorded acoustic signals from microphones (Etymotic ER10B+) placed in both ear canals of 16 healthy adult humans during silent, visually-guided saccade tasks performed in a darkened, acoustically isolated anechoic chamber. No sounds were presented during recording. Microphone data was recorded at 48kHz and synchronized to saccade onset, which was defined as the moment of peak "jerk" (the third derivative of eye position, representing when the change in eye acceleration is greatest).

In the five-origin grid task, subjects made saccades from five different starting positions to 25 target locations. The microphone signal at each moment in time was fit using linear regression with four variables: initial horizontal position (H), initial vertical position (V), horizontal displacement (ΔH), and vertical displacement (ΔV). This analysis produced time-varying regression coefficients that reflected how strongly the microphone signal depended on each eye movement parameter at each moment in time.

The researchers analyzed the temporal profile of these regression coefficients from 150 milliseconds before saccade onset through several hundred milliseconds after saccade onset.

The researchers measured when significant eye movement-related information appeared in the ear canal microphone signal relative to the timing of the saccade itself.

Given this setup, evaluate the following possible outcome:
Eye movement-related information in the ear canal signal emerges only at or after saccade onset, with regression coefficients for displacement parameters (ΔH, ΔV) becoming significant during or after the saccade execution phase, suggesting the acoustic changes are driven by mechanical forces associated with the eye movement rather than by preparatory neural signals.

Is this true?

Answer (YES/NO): NO